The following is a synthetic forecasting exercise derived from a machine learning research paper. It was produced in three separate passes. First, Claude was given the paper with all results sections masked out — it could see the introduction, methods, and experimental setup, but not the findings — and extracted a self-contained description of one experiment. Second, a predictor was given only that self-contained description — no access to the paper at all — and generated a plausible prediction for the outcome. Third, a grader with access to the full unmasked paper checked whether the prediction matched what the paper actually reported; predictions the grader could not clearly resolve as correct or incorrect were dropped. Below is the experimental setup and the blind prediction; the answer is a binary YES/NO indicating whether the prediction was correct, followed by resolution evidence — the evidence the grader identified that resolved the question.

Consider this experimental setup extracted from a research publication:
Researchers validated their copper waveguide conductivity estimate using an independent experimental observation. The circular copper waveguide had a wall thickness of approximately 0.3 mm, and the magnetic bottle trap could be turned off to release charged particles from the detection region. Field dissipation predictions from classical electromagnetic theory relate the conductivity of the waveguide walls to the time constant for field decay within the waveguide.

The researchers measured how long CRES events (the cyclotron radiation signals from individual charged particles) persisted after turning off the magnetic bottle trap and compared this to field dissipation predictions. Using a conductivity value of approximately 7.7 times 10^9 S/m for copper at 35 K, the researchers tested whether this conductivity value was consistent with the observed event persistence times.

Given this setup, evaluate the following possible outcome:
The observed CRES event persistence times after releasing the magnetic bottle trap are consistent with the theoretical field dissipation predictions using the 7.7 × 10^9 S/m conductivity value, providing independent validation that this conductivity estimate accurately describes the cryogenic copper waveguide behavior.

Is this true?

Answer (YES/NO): YES